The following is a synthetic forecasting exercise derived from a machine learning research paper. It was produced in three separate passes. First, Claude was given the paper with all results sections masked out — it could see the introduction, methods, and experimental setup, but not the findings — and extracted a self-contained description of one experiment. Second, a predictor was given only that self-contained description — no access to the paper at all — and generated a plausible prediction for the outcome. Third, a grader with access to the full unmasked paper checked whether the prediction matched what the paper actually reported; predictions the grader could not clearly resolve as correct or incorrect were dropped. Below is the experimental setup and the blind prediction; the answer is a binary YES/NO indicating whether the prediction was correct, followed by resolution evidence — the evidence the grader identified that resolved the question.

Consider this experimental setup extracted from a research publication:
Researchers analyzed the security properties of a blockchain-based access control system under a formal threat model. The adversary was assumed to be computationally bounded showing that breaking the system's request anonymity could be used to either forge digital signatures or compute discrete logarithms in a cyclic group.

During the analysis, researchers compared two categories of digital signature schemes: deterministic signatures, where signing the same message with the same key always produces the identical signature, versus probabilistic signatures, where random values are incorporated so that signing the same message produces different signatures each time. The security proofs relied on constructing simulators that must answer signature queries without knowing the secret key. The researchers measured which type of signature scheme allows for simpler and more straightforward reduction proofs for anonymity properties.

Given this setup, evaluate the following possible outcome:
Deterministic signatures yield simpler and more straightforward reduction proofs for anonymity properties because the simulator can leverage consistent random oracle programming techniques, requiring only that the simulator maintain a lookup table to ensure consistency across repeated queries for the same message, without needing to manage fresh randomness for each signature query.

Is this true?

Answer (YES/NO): NO